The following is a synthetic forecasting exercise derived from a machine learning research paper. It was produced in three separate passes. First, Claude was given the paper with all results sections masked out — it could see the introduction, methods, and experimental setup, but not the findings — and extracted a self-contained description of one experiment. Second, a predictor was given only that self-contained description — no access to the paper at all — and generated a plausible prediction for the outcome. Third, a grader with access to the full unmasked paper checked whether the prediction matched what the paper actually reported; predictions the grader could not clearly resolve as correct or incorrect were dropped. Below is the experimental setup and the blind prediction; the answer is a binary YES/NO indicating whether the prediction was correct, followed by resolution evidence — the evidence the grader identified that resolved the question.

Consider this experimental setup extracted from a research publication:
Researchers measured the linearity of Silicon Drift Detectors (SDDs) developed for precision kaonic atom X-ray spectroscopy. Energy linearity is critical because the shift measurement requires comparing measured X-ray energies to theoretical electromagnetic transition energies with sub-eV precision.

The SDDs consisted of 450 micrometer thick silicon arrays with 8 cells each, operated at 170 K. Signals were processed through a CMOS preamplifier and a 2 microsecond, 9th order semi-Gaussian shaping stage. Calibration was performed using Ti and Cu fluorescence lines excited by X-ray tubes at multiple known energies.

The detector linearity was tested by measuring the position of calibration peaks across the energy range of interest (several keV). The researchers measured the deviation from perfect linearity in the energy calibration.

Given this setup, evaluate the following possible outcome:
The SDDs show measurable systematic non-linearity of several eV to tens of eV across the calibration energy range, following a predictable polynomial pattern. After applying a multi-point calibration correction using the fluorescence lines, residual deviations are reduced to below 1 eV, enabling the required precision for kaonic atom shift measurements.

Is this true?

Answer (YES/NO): NO